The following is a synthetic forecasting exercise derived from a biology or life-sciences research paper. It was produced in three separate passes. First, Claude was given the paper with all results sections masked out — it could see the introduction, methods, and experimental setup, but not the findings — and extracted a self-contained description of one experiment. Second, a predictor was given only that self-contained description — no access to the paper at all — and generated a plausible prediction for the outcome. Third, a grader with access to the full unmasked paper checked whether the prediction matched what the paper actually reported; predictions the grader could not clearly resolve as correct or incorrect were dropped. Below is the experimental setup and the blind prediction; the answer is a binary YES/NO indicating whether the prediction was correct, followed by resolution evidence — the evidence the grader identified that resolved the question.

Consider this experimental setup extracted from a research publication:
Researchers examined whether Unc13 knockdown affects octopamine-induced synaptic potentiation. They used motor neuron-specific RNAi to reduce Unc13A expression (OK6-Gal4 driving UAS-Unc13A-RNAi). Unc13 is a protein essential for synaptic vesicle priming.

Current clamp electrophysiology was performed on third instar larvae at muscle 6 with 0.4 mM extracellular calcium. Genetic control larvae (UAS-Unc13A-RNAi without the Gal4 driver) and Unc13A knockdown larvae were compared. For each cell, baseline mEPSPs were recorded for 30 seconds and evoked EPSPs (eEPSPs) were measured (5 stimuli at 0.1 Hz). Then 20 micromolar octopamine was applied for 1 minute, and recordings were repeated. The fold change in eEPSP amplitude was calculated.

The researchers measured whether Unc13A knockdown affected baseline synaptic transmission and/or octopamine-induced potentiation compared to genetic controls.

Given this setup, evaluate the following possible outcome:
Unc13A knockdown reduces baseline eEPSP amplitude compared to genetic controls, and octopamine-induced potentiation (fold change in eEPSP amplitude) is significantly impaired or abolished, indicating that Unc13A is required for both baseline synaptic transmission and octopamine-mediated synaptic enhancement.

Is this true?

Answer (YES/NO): YES